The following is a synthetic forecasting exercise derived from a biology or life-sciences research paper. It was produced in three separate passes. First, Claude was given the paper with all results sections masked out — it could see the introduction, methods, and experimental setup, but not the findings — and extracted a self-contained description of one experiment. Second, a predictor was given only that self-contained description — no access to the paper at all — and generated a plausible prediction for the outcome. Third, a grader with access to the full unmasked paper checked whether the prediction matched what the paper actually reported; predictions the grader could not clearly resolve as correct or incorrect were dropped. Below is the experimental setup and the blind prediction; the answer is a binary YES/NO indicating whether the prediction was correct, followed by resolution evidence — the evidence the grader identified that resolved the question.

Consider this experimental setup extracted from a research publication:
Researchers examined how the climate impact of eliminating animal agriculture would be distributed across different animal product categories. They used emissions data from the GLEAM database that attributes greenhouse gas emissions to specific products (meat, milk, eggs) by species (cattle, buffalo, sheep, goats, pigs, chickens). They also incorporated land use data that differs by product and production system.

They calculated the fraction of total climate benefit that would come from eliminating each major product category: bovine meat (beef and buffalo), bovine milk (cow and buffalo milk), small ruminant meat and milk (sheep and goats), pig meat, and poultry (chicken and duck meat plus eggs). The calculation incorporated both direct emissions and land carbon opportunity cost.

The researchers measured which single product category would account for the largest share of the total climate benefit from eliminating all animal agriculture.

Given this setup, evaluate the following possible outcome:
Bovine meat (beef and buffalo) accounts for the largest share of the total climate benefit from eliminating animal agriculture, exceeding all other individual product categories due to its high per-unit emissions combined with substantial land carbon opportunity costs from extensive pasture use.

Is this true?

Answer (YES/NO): YES